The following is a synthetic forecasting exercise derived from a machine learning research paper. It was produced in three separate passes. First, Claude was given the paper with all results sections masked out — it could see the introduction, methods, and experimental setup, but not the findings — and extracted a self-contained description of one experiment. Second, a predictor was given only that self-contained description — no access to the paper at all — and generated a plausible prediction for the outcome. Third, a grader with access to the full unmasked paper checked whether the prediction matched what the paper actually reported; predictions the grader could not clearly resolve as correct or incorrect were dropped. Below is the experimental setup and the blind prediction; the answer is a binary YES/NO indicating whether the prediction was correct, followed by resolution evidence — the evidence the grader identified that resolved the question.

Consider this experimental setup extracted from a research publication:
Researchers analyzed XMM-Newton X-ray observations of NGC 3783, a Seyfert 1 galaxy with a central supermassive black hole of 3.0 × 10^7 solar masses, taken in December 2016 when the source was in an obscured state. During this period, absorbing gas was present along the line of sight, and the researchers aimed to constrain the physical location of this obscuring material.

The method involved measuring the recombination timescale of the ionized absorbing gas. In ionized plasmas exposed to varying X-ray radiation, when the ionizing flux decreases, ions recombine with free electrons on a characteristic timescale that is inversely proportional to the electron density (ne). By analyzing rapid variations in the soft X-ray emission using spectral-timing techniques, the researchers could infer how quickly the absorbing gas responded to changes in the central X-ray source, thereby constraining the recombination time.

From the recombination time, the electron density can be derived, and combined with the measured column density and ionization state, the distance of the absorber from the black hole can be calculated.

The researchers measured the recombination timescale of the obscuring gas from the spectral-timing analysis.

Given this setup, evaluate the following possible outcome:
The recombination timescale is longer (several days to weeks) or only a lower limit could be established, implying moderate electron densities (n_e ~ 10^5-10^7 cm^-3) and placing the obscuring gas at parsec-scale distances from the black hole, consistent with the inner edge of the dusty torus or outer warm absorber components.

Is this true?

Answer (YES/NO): NO